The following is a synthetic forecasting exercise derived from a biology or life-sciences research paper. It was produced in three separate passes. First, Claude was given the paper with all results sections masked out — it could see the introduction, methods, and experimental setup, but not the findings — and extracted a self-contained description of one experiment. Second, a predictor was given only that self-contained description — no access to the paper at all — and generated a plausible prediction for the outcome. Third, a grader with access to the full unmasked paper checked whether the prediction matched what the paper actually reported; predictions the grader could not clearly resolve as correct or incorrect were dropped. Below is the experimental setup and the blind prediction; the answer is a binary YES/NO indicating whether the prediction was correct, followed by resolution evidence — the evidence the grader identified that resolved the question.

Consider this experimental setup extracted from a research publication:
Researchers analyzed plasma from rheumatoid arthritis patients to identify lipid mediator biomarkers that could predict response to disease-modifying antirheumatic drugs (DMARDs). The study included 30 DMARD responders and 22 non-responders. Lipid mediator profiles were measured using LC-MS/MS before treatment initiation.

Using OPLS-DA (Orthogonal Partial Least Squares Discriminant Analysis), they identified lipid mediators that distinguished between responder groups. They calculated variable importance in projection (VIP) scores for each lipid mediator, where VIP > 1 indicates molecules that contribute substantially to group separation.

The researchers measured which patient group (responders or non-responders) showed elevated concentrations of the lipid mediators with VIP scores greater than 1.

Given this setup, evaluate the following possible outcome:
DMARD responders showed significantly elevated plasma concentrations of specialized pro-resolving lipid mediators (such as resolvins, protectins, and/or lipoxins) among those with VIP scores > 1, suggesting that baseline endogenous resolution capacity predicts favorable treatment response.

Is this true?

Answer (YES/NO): NO